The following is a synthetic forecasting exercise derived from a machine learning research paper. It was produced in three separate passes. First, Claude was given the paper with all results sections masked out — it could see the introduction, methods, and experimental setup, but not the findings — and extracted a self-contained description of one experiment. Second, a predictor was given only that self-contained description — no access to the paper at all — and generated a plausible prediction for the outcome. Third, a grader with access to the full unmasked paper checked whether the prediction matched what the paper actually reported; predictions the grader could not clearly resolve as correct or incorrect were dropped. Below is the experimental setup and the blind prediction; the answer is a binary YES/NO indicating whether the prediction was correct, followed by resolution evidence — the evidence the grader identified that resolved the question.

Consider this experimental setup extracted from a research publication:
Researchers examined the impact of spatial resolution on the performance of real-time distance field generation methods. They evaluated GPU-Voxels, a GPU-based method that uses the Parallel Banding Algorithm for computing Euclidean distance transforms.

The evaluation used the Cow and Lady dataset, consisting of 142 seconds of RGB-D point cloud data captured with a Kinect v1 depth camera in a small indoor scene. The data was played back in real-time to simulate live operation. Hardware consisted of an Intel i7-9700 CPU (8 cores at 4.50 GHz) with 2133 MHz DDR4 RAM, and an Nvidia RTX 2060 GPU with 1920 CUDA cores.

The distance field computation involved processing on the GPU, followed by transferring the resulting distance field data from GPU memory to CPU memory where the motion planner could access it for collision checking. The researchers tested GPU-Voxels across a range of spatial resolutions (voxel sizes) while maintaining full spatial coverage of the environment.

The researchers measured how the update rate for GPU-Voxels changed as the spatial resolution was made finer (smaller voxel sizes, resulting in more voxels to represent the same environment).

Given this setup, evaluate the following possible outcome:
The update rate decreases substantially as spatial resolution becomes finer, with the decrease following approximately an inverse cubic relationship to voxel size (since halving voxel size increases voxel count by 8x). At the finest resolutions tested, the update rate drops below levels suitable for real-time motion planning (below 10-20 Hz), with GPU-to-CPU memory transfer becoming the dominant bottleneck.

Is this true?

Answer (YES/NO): NO